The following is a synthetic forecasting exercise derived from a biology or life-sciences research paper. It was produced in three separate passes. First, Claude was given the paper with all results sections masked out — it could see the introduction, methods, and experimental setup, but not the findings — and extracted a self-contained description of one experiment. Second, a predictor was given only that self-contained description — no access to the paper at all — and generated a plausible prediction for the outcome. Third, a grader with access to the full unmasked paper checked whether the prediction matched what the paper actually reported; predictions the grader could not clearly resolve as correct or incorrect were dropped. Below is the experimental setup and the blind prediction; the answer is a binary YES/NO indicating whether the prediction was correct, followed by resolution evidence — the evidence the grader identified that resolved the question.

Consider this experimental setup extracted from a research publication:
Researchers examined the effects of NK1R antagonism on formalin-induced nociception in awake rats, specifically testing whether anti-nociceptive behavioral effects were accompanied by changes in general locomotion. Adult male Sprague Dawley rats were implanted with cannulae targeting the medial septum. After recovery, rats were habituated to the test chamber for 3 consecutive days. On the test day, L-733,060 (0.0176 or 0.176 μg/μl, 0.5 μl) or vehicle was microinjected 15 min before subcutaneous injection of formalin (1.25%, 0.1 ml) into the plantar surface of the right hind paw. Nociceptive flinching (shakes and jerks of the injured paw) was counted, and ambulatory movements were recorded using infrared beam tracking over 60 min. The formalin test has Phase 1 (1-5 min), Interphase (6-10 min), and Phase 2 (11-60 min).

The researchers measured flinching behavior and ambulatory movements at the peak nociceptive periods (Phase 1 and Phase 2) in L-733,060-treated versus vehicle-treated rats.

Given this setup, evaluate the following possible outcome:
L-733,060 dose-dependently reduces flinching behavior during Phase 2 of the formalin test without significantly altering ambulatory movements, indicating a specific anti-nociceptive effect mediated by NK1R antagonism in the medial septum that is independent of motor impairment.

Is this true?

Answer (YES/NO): NO